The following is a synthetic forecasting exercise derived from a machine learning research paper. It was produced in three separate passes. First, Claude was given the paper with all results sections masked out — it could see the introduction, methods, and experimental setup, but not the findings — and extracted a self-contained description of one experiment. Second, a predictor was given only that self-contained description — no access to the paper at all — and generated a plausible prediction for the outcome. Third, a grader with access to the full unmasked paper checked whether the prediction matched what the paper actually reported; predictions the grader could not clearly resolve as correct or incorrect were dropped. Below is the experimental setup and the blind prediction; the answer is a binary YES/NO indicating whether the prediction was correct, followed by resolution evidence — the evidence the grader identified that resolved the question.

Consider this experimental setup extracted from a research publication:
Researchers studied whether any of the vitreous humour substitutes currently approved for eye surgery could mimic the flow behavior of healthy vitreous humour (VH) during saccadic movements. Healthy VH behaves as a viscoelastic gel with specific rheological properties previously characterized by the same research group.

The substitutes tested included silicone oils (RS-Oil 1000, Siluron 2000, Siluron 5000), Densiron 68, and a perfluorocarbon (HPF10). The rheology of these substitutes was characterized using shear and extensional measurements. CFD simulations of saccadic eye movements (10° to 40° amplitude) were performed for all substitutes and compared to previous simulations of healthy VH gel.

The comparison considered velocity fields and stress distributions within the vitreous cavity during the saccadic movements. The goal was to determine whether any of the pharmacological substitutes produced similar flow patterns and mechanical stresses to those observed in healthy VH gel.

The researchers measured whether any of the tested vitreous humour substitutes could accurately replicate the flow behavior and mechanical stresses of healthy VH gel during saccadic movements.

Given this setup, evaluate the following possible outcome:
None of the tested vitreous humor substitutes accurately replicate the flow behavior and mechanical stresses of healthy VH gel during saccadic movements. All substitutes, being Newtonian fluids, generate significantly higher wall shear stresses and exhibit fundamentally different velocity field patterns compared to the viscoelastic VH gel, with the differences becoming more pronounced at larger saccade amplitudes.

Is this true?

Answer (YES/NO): NO